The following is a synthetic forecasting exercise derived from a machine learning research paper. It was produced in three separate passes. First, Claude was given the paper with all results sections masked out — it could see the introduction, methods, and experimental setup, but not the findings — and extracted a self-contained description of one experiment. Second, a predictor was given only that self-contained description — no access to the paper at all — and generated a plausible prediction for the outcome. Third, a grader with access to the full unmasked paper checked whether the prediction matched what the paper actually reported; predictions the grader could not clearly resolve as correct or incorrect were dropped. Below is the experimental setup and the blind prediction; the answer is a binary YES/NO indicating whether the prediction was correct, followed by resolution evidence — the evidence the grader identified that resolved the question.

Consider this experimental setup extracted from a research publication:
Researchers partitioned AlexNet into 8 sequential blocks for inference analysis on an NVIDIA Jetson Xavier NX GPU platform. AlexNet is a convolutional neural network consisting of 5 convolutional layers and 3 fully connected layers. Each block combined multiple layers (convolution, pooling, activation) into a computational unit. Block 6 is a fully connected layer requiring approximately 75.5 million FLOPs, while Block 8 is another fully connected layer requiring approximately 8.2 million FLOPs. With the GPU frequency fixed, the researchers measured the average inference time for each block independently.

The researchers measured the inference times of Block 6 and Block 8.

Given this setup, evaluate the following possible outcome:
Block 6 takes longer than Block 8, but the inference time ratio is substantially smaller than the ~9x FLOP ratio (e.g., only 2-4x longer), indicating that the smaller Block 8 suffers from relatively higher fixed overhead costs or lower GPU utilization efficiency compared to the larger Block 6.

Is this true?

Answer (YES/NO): NO